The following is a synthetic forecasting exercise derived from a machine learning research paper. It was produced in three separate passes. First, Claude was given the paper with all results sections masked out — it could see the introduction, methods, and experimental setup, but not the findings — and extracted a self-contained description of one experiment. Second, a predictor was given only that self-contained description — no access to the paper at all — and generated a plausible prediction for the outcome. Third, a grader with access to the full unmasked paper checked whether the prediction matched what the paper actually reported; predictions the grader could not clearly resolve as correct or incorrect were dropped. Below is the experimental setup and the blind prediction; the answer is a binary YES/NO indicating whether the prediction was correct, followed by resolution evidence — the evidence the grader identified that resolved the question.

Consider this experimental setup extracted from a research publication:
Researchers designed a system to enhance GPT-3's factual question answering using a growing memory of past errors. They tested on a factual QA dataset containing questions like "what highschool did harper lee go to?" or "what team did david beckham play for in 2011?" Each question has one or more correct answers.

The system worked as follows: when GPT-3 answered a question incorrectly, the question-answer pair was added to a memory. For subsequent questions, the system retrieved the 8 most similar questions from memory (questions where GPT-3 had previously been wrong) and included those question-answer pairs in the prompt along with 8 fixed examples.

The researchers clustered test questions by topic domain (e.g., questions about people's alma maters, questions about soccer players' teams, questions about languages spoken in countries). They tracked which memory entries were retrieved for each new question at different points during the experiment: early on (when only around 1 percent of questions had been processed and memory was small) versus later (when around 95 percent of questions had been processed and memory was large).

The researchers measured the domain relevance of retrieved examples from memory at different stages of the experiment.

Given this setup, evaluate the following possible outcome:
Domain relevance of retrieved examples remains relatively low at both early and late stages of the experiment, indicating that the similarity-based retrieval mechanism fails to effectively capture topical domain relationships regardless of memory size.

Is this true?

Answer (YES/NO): NO